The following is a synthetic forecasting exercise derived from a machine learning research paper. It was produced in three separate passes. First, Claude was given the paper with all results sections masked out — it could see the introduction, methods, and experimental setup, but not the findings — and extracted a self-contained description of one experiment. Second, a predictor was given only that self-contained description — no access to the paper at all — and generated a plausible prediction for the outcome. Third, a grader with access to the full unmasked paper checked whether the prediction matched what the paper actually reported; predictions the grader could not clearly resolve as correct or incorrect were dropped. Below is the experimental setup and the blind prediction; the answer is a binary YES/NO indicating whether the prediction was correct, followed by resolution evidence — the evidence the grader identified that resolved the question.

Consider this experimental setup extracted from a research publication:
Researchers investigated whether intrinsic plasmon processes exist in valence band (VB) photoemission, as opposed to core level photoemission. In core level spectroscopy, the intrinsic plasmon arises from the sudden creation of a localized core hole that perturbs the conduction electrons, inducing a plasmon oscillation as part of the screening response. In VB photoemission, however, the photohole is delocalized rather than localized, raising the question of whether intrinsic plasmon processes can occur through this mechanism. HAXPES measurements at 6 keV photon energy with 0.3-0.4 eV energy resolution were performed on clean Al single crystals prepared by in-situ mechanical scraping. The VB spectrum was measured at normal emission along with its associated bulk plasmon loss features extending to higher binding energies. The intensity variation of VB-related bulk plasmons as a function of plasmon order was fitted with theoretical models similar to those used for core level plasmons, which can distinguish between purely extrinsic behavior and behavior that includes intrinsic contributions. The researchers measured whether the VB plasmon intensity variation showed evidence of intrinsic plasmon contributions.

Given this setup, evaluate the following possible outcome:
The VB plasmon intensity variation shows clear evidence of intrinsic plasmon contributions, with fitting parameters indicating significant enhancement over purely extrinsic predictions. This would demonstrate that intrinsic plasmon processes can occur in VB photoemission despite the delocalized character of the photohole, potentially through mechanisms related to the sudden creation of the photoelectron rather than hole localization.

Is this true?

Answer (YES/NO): YES